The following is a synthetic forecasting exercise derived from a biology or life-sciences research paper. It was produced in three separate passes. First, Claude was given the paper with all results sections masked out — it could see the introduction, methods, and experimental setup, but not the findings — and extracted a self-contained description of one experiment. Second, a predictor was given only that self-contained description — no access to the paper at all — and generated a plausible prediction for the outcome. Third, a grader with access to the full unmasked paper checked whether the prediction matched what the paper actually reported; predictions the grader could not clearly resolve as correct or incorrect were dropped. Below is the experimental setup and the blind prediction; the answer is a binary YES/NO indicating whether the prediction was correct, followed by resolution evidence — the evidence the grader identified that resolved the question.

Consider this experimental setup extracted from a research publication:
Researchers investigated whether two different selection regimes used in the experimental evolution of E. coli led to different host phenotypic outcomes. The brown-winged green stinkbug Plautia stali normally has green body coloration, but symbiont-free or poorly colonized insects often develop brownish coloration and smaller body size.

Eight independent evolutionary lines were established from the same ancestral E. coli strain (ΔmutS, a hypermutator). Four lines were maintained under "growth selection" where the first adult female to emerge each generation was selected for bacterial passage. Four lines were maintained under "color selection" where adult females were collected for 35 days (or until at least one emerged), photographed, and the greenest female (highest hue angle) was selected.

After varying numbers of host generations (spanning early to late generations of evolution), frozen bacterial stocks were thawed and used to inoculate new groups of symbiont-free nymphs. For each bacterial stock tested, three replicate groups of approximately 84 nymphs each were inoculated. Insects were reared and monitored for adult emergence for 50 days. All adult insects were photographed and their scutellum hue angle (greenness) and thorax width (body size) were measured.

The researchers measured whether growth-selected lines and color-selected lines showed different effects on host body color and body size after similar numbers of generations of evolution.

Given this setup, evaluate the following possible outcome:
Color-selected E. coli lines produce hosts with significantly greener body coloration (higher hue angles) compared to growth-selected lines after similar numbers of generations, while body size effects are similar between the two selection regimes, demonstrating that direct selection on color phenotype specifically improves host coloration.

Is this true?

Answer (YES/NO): NO